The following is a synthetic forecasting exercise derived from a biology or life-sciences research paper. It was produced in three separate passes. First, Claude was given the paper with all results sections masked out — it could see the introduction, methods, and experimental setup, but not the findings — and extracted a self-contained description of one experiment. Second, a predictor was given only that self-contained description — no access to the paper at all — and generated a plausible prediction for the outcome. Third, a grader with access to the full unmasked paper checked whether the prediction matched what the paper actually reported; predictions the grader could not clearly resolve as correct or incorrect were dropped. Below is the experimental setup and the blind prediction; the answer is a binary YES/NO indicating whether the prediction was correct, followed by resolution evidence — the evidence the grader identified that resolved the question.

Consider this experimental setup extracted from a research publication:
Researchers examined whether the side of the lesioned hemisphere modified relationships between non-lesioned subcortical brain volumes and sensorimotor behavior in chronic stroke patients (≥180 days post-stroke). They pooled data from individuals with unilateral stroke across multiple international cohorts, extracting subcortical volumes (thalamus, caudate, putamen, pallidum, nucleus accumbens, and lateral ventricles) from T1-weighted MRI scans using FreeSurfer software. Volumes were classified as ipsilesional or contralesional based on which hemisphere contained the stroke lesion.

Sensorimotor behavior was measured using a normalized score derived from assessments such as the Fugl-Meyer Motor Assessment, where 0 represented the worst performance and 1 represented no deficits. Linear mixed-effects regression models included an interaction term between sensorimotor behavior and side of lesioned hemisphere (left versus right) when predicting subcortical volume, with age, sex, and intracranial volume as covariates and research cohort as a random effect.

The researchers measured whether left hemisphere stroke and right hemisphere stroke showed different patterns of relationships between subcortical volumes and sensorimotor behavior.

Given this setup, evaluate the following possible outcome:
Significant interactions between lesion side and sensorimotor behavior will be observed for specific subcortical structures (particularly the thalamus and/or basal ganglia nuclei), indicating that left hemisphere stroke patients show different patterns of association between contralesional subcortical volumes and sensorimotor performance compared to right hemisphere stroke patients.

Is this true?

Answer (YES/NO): NO